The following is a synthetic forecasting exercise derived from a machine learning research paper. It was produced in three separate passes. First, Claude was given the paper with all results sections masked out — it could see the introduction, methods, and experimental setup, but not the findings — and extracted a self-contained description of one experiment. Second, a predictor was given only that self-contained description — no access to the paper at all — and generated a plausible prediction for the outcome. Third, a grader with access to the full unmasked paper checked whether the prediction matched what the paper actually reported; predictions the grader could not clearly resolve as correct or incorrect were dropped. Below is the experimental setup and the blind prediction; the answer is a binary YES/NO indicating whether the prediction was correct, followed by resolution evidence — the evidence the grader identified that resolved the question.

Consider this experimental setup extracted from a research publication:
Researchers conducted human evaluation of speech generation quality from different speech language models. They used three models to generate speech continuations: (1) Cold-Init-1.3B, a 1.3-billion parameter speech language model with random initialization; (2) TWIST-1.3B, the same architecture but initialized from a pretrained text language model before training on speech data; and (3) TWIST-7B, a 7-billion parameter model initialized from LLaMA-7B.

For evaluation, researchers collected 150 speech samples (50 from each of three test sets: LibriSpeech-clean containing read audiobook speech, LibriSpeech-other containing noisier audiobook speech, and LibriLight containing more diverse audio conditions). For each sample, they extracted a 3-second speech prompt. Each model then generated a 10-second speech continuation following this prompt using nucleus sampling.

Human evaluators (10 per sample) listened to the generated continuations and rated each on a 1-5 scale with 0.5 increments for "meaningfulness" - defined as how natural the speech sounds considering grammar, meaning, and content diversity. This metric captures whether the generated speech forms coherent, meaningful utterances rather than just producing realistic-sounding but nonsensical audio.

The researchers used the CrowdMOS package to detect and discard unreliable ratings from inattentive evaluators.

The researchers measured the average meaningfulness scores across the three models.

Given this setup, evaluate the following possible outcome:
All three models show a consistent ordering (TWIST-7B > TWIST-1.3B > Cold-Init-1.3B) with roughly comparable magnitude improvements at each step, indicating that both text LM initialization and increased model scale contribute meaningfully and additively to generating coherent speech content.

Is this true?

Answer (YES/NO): NO